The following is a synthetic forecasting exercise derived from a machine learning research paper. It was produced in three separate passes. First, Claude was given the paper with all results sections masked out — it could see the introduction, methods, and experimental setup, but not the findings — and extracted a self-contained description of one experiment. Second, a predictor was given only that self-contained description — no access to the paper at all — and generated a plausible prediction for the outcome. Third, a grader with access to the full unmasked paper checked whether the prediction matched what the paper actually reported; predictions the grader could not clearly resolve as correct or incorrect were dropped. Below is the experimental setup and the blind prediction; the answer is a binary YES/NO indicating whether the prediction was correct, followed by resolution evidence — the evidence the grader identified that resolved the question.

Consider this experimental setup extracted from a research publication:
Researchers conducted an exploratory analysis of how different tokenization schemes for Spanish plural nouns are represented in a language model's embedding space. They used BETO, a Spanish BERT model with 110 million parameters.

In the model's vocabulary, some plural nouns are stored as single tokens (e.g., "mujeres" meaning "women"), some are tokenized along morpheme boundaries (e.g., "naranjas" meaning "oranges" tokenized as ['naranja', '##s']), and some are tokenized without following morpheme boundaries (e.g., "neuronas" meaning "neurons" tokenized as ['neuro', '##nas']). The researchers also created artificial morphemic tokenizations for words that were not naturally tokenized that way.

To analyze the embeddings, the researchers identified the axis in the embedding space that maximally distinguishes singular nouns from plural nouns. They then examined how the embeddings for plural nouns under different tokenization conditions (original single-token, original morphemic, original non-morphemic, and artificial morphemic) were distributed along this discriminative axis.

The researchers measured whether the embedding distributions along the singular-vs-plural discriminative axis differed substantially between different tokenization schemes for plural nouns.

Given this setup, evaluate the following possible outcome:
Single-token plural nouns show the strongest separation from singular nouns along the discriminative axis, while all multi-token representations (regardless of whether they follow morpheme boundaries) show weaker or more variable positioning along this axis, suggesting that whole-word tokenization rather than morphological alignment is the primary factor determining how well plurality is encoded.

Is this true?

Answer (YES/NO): NO